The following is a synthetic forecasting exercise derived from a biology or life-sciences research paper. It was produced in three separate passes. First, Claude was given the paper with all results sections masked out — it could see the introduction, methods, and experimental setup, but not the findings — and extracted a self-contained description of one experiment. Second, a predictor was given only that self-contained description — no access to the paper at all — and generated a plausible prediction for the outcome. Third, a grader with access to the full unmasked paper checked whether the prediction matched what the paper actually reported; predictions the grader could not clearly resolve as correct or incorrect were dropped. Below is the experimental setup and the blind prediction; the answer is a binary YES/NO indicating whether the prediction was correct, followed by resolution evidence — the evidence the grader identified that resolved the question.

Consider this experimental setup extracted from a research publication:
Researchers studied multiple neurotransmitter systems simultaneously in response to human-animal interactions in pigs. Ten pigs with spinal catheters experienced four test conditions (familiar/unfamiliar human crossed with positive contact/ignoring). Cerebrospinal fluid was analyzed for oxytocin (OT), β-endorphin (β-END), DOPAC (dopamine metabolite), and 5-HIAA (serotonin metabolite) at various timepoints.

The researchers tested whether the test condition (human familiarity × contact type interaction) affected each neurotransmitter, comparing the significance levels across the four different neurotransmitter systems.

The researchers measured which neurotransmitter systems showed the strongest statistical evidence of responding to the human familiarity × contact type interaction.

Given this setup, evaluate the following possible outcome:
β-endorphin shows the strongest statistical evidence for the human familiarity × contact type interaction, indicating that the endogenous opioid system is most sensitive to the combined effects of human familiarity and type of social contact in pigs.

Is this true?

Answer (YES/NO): NO